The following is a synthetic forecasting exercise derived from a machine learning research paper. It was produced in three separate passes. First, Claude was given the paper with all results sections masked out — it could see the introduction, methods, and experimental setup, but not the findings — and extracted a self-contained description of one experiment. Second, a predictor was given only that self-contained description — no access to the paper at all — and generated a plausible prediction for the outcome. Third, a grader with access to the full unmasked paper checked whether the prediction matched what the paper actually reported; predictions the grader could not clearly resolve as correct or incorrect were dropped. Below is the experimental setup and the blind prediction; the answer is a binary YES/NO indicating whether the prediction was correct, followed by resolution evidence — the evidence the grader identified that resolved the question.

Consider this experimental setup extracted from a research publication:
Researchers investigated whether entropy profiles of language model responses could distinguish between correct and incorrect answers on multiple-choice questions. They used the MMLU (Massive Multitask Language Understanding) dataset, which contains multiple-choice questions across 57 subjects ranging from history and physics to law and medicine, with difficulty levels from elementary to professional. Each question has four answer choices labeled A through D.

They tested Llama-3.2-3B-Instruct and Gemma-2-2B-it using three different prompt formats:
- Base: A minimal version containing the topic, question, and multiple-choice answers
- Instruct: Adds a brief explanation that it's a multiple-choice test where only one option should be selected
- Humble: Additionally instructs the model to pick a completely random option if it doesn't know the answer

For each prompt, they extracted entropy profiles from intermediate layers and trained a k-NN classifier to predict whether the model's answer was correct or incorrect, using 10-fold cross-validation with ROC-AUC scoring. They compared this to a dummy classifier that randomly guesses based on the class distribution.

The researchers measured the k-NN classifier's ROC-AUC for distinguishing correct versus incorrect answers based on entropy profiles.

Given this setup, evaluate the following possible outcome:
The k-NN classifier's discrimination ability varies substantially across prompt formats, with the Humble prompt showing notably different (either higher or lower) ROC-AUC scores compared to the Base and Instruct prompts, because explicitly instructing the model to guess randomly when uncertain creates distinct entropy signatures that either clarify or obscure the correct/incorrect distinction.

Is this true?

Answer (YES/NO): NO